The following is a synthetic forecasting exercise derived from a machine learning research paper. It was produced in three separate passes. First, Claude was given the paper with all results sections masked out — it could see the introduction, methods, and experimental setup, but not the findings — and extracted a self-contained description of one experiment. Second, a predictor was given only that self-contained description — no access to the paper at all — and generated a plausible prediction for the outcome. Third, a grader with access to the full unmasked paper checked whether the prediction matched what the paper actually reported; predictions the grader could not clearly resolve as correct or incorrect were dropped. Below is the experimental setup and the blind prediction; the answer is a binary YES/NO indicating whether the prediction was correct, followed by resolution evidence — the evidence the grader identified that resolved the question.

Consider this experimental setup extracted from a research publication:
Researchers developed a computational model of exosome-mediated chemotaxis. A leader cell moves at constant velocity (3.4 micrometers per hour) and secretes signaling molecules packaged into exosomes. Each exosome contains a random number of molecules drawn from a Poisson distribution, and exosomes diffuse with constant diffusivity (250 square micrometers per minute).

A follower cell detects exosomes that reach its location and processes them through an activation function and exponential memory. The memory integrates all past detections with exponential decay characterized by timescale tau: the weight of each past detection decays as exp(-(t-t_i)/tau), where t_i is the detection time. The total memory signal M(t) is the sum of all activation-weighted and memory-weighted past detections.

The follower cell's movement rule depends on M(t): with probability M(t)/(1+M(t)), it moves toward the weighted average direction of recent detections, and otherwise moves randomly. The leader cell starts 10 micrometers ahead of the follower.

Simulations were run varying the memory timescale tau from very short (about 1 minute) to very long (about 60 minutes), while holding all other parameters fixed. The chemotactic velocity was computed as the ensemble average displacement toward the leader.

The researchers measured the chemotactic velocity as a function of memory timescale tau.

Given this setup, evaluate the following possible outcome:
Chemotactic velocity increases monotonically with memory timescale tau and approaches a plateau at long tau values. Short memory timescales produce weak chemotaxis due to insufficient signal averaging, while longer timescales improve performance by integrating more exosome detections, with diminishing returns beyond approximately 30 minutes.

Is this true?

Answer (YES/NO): YES